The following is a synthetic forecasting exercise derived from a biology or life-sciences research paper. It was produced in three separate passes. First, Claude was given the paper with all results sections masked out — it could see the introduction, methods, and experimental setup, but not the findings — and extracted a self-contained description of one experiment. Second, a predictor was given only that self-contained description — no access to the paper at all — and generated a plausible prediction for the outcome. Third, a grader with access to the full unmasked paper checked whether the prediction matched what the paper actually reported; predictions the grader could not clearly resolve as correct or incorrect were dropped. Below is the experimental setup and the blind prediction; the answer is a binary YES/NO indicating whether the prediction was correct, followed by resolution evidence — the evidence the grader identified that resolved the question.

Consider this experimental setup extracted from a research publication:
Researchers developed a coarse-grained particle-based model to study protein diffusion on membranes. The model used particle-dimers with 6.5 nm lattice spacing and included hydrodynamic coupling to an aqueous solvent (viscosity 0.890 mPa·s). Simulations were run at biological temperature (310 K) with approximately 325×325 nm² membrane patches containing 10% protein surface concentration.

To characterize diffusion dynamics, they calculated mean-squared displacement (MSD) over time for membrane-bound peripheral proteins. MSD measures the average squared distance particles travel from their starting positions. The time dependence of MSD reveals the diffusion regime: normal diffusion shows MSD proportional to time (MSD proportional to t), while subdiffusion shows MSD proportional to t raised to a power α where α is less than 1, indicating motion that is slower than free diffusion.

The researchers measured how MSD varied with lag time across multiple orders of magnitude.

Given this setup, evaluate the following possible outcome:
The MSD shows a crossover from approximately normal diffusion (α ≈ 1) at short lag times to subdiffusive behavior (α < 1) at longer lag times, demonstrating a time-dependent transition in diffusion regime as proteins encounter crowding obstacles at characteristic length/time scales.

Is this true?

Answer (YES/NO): NO